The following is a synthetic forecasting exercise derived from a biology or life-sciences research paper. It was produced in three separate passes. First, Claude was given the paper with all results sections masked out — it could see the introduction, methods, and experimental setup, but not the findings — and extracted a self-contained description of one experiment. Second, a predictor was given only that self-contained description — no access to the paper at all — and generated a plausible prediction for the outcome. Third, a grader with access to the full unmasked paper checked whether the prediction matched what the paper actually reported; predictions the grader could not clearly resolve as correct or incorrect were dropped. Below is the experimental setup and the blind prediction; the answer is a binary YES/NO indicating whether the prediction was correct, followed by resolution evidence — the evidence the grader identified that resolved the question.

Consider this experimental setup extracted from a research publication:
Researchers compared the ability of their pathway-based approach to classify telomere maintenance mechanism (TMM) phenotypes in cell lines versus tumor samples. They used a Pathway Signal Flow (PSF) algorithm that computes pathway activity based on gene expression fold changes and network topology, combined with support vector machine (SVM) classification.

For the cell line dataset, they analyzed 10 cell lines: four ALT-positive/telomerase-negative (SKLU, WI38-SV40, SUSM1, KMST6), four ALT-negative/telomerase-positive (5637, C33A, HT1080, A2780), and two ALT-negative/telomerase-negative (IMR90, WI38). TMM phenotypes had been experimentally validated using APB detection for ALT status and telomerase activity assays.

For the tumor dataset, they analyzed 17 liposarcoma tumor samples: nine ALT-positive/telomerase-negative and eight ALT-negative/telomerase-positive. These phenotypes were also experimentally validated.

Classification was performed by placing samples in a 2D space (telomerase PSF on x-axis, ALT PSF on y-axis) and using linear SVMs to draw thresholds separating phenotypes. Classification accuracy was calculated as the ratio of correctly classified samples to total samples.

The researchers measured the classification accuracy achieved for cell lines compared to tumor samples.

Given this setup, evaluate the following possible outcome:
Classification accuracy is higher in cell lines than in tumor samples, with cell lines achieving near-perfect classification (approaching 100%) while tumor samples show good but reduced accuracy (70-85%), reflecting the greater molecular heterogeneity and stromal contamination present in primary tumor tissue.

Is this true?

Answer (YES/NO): YES